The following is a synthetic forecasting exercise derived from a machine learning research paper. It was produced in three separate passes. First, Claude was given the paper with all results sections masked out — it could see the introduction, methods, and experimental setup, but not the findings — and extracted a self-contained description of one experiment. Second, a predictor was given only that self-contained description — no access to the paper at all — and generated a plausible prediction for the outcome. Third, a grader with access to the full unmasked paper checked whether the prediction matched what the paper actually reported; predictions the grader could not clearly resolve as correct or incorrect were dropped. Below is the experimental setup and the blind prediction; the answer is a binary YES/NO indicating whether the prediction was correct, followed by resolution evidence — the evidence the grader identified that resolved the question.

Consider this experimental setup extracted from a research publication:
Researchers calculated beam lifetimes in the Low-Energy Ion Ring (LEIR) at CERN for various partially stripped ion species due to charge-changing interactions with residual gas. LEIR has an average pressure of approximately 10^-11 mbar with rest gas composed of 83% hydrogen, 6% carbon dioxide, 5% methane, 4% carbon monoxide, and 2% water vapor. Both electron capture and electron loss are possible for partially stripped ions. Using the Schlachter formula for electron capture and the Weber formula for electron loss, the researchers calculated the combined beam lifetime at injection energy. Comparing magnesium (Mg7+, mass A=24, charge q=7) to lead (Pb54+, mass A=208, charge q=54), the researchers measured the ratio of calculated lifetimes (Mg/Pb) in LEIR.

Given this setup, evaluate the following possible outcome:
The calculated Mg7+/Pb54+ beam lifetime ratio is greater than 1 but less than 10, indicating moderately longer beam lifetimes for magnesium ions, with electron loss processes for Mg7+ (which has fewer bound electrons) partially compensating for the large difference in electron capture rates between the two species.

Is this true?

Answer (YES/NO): YES